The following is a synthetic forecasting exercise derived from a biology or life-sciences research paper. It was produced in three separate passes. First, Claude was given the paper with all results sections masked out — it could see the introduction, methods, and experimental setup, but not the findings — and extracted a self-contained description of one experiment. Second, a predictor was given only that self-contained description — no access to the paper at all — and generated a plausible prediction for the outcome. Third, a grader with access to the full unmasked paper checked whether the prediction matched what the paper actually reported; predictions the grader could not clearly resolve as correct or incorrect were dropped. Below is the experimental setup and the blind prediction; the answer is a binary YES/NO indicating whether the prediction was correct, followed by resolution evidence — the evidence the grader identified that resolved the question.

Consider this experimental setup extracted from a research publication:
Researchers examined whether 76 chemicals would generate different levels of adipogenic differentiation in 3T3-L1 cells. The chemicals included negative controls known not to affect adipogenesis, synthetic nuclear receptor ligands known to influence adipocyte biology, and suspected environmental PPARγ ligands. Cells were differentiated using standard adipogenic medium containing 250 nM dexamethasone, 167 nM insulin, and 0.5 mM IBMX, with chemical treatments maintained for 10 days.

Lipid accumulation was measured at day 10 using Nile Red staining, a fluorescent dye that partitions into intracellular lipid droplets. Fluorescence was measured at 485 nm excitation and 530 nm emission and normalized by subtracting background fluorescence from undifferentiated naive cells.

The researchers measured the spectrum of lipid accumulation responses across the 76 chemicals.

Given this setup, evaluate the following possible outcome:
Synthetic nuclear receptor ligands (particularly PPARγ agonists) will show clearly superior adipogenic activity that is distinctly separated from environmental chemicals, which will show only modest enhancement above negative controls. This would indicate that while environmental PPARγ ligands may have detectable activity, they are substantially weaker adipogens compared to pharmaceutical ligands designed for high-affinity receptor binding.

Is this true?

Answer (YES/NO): NO